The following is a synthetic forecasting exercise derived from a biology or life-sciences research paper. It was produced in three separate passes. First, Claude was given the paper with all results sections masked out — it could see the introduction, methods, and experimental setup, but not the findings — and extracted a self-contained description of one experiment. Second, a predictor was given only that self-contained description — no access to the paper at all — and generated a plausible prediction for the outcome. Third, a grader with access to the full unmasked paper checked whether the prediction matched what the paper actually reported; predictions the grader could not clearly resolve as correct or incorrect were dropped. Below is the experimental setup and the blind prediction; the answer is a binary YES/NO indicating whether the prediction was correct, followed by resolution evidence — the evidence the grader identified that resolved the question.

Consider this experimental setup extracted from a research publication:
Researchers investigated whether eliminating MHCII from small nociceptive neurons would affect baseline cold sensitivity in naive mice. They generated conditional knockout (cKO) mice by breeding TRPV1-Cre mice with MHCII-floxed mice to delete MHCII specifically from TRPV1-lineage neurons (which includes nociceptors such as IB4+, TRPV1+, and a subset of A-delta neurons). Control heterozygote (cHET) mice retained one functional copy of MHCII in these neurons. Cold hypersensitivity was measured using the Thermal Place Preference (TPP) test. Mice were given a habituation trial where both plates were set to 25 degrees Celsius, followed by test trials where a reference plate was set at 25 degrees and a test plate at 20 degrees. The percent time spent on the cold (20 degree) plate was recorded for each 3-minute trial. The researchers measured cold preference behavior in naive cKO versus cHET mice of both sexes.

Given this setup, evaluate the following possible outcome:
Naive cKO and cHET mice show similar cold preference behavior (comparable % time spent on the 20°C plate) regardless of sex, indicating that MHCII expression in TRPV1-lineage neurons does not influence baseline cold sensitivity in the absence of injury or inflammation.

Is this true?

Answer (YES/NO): NO